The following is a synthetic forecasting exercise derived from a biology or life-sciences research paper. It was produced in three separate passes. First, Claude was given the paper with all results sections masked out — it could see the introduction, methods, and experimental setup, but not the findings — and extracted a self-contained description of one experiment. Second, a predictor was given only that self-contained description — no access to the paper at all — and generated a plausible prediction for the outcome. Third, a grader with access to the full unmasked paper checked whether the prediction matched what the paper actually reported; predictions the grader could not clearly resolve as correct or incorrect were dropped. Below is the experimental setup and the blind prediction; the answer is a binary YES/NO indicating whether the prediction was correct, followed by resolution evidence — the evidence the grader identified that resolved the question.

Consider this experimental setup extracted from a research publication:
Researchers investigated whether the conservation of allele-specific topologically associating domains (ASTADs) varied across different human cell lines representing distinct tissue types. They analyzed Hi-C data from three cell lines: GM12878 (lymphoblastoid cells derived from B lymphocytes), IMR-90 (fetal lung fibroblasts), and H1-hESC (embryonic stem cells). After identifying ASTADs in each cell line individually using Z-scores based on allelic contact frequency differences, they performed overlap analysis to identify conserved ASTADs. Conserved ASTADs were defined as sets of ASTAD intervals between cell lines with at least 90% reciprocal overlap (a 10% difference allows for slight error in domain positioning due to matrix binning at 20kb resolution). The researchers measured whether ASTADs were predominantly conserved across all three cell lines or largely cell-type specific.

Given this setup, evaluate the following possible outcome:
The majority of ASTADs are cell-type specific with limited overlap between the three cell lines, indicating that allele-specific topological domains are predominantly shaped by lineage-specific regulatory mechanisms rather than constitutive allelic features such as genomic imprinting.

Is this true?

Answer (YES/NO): YES